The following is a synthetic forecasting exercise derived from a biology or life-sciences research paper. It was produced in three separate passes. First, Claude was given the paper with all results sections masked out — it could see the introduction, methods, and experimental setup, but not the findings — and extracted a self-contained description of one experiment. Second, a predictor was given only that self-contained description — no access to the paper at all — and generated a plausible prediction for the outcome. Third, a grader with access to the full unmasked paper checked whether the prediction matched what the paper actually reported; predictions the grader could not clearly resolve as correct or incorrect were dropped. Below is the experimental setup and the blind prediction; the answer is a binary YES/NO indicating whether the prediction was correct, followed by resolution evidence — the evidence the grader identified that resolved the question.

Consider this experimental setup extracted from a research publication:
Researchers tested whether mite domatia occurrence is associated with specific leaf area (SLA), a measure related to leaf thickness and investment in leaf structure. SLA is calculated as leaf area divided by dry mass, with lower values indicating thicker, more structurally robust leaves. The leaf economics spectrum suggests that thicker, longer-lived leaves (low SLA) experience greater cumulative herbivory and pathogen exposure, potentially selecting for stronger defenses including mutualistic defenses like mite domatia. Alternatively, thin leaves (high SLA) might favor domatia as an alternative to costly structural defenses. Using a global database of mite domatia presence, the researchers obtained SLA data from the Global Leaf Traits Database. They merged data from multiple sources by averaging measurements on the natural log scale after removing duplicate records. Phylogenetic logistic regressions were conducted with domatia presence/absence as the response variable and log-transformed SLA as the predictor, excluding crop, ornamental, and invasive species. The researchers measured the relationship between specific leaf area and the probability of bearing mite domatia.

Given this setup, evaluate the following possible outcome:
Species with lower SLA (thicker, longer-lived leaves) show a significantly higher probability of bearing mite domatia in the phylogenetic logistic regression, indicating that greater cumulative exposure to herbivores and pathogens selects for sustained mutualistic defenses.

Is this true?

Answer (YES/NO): NO